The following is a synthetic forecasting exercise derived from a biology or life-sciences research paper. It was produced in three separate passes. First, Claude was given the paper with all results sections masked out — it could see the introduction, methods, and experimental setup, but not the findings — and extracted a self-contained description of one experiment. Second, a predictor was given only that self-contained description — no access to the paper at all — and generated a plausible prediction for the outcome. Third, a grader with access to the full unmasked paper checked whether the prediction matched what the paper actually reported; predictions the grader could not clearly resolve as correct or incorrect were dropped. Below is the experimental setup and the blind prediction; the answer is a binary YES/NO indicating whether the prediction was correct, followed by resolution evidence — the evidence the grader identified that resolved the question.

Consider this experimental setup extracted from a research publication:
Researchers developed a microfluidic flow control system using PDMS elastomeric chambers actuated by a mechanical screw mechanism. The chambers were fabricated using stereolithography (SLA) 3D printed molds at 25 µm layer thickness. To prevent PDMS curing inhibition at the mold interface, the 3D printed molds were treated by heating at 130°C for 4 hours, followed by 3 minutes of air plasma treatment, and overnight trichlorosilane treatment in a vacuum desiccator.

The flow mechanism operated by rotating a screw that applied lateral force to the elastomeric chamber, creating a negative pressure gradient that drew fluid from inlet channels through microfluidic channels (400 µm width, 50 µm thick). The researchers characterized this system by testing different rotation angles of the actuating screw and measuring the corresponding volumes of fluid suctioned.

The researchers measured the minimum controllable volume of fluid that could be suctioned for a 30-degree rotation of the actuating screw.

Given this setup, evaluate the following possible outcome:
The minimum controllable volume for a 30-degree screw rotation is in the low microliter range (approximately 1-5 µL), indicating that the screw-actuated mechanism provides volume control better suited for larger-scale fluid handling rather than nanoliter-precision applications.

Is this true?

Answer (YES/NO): NO